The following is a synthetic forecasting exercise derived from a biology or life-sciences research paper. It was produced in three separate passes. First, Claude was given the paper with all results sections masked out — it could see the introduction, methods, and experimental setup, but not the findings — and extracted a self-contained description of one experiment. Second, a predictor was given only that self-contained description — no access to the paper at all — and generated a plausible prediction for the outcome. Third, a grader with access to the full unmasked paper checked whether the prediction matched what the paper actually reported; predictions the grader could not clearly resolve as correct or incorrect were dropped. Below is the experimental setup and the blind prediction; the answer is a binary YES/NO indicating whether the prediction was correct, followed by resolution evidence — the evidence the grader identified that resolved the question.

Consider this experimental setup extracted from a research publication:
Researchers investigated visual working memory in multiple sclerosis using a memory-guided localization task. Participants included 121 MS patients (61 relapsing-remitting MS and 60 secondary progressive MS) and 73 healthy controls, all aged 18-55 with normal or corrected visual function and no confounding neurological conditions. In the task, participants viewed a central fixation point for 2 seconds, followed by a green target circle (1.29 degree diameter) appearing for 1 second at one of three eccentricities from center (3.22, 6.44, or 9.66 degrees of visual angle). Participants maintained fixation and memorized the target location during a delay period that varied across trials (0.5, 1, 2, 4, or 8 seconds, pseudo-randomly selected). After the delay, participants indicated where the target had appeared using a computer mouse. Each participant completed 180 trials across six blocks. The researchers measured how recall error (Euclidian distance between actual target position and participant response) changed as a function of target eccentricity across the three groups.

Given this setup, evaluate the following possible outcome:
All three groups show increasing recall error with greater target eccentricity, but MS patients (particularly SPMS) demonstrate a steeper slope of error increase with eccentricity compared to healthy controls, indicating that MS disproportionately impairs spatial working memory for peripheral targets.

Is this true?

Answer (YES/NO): NO